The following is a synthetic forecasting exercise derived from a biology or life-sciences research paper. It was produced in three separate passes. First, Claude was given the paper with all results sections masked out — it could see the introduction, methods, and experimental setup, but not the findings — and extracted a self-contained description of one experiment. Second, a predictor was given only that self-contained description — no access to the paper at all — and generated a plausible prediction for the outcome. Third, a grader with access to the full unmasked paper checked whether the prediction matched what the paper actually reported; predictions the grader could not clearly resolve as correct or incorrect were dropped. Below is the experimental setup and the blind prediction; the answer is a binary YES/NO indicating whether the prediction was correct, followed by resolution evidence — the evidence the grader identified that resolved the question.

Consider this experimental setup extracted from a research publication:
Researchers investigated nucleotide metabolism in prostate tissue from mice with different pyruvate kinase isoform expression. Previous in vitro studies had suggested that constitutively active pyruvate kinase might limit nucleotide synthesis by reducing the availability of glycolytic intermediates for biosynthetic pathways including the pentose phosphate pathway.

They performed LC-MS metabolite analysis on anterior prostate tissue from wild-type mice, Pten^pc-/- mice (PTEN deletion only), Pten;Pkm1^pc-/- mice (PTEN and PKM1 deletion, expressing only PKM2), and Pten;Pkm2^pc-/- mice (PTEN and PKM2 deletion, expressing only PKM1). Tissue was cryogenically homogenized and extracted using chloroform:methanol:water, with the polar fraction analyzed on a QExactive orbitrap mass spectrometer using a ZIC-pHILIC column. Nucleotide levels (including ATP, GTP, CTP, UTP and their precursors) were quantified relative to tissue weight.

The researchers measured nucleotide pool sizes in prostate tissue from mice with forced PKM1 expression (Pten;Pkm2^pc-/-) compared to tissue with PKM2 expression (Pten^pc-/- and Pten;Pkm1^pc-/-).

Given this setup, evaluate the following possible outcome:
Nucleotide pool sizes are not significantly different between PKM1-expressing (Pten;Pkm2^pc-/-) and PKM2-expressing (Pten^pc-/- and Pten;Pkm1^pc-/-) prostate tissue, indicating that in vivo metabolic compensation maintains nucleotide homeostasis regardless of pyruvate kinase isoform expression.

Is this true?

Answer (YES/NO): NO